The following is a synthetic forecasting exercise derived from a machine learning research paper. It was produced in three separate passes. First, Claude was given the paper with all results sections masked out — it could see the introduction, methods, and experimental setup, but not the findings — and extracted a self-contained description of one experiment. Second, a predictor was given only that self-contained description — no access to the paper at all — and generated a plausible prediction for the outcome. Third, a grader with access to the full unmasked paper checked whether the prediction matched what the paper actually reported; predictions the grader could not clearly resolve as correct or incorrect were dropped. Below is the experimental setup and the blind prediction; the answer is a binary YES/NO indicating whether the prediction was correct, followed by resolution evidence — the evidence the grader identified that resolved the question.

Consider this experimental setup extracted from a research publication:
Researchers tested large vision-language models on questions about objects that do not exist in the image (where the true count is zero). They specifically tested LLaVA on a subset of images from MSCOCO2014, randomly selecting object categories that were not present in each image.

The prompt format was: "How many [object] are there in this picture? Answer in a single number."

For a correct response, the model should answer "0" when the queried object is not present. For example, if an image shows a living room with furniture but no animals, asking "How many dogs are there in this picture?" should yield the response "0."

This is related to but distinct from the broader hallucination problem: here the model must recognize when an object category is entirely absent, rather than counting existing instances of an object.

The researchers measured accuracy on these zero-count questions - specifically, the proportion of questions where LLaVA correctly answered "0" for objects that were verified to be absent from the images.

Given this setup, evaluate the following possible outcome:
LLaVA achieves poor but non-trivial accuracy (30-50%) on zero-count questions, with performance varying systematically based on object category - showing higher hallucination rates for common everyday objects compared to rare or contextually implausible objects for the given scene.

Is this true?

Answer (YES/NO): NO